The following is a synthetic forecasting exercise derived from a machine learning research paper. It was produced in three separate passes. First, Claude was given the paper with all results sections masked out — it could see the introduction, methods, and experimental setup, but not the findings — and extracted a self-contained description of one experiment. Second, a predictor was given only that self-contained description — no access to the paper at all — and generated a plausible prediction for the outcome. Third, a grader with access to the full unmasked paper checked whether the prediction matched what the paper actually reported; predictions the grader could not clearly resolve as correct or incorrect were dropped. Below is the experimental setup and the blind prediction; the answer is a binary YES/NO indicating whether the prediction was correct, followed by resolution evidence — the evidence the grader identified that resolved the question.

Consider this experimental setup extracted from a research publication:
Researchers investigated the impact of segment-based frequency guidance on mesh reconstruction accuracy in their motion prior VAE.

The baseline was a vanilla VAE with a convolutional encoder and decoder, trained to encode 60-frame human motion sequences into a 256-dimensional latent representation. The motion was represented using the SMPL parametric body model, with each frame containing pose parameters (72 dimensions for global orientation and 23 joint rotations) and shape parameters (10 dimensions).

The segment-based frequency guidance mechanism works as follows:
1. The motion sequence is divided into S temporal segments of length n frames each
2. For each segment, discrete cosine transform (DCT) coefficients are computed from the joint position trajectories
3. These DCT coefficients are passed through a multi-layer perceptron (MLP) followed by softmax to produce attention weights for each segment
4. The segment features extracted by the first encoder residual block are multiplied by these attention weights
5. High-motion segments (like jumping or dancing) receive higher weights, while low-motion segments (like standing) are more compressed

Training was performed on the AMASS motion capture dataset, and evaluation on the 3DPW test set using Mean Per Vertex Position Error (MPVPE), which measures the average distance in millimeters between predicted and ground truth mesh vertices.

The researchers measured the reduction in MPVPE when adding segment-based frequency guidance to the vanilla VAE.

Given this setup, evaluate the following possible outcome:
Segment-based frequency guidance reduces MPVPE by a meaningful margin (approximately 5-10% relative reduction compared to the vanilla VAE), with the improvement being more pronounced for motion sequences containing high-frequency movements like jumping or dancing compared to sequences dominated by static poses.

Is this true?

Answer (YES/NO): NO